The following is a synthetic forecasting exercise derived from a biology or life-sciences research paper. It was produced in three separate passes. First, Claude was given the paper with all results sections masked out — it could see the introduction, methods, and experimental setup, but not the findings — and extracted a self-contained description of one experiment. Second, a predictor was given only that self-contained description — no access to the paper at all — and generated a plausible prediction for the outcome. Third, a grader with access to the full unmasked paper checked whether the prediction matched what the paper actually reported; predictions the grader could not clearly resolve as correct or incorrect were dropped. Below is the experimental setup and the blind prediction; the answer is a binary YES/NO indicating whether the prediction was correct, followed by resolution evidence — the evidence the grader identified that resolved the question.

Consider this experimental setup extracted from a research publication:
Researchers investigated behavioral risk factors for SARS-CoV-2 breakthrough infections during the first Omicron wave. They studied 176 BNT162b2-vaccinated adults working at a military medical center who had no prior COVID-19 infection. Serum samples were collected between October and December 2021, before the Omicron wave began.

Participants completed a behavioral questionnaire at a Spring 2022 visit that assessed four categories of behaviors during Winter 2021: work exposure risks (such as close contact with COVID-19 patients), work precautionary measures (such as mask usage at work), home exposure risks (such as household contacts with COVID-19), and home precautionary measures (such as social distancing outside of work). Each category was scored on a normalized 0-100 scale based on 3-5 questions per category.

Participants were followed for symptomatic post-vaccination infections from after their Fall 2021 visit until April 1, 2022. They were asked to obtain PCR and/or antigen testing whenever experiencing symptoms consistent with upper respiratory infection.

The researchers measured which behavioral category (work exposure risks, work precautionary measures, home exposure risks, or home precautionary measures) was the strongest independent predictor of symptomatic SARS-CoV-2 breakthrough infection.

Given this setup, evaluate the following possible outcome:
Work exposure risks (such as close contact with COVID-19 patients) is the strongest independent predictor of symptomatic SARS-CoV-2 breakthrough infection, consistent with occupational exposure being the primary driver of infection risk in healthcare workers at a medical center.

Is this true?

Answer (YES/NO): NO